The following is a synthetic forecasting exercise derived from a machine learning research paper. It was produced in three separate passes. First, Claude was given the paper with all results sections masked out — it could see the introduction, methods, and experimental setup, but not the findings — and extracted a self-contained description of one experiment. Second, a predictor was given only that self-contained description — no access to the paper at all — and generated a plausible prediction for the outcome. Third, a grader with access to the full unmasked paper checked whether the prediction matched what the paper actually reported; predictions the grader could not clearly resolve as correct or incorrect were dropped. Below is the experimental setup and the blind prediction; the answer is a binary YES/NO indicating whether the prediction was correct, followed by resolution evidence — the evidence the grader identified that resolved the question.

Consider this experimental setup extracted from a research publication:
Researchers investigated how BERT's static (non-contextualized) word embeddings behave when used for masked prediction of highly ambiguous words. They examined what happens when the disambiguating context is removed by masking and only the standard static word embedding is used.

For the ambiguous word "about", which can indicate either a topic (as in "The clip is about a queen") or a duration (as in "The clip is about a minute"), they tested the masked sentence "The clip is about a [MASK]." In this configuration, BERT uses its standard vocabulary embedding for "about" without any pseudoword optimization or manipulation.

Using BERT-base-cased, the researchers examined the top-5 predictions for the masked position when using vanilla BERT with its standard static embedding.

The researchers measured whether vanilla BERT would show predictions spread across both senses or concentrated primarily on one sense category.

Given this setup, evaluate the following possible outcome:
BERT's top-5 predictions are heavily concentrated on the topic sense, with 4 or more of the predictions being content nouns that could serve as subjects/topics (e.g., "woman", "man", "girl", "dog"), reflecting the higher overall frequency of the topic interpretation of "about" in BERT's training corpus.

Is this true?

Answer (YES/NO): NO